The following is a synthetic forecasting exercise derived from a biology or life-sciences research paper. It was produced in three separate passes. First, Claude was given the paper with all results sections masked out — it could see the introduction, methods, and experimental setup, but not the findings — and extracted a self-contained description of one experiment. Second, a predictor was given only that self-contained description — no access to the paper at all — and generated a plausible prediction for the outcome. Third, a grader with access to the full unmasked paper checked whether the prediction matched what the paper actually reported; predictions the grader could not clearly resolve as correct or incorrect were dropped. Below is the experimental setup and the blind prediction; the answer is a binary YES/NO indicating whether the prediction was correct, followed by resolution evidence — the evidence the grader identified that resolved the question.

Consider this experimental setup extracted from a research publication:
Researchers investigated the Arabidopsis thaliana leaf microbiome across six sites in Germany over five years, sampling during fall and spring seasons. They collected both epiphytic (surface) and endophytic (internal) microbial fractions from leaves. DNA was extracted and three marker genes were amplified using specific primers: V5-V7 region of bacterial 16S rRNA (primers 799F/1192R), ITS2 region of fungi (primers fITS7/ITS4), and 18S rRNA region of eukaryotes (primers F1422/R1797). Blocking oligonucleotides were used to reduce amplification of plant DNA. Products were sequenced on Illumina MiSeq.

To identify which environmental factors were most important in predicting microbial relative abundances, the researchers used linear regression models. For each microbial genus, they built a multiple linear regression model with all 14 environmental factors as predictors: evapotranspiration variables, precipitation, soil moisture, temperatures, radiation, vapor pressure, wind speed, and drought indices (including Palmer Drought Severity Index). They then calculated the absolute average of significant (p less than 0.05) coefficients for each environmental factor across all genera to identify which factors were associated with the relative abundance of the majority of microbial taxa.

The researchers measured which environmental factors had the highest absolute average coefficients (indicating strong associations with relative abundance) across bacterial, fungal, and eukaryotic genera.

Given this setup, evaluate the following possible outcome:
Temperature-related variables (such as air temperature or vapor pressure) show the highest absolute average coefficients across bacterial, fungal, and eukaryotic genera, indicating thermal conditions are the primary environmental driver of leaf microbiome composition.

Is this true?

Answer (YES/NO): NO